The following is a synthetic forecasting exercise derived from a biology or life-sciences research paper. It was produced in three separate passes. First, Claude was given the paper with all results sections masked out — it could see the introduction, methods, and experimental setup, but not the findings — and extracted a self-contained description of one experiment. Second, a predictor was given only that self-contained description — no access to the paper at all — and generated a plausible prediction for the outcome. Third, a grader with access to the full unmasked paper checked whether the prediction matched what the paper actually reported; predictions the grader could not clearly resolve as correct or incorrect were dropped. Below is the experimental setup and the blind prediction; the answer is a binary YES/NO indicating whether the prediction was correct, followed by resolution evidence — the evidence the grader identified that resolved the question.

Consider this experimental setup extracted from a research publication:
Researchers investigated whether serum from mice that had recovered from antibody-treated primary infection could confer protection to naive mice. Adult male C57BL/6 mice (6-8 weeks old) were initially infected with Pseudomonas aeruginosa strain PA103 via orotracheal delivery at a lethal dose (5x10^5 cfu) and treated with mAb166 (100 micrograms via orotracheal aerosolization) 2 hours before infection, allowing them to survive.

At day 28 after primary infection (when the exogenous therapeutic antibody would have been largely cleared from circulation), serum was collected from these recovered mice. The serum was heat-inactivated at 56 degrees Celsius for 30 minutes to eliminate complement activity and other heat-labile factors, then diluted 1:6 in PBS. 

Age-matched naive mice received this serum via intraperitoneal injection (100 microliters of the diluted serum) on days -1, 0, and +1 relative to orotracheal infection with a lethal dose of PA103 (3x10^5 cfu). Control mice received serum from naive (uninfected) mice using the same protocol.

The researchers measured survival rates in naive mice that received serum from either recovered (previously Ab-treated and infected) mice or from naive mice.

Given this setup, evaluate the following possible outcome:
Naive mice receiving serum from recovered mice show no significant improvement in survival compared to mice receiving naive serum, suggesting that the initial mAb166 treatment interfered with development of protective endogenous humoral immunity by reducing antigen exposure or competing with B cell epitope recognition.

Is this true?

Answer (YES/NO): NO